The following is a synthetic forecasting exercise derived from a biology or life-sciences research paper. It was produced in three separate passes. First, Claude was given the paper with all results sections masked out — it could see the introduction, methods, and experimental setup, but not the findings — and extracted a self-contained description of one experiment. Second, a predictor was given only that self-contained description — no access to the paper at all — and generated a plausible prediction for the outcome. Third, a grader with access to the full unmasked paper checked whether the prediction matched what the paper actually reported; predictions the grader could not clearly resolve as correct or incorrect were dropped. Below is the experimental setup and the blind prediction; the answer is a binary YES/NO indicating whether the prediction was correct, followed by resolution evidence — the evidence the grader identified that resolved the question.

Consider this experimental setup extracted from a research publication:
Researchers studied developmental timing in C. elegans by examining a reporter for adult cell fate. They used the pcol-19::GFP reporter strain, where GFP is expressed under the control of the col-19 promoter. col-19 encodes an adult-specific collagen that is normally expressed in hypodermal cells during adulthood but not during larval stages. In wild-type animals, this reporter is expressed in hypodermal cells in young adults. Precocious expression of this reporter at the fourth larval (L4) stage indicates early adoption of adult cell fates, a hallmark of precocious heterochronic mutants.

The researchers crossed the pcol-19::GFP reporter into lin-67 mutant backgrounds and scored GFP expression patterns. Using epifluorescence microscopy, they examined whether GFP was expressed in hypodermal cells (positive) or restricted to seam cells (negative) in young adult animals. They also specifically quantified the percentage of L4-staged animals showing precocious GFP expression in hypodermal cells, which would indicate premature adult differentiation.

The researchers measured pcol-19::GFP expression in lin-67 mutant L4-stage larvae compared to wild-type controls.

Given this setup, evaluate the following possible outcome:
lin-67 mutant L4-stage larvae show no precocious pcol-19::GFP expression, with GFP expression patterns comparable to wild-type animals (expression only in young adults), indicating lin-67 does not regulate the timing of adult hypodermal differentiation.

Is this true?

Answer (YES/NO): NO